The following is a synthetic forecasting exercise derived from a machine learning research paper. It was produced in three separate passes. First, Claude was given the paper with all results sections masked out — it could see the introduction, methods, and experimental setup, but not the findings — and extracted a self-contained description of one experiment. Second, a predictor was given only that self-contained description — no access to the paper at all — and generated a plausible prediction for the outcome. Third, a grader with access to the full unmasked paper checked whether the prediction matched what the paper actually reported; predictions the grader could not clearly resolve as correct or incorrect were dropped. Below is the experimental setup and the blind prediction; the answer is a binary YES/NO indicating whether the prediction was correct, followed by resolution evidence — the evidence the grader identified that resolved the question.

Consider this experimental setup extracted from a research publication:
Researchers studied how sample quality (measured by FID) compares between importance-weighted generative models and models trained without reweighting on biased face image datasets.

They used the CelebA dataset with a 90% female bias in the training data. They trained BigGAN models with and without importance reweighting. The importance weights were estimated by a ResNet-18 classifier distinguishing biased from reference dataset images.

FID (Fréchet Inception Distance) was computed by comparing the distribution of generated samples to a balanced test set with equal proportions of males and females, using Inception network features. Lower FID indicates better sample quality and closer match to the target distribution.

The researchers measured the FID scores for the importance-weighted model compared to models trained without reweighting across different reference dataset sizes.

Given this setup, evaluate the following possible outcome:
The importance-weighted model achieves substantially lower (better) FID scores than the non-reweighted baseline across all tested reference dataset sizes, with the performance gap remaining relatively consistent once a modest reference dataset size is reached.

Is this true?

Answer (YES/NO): NO